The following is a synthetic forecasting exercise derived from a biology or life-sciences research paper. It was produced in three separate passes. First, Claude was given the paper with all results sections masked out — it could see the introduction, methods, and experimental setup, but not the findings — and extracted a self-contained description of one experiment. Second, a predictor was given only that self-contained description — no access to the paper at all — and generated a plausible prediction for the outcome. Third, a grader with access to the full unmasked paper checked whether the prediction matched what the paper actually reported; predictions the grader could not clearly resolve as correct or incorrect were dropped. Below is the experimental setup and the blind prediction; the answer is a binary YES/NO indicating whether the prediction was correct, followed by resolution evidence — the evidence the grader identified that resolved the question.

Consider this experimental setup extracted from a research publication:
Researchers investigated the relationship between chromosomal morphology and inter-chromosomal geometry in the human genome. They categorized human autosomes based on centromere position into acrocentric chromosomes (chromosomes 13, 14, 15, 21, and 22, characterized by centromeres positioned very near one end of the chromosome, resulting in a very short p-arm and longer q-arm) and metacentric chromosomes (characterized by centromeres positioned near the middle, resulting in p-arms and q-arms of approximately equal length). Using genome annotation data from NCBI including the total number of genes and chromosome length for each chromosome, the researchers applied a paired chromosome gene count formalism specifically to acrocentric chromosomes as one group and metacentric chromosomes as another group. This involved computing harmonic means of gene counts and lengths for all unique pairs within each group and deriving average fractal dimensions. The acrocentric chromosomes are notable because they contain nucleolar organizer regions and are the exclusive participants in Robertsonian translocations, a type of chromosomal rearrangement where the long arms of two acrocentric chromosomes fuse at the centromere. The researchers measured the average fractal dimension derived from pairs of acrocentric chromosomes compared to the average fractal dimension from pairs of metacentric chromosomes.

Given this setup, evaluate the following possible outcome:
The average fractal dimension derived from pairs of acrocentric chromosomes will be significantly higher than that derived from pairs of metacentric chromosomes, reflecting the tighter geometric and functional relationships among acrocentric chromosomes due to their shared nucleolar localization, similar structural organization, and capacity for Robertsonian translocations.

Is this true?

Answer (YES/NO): NO